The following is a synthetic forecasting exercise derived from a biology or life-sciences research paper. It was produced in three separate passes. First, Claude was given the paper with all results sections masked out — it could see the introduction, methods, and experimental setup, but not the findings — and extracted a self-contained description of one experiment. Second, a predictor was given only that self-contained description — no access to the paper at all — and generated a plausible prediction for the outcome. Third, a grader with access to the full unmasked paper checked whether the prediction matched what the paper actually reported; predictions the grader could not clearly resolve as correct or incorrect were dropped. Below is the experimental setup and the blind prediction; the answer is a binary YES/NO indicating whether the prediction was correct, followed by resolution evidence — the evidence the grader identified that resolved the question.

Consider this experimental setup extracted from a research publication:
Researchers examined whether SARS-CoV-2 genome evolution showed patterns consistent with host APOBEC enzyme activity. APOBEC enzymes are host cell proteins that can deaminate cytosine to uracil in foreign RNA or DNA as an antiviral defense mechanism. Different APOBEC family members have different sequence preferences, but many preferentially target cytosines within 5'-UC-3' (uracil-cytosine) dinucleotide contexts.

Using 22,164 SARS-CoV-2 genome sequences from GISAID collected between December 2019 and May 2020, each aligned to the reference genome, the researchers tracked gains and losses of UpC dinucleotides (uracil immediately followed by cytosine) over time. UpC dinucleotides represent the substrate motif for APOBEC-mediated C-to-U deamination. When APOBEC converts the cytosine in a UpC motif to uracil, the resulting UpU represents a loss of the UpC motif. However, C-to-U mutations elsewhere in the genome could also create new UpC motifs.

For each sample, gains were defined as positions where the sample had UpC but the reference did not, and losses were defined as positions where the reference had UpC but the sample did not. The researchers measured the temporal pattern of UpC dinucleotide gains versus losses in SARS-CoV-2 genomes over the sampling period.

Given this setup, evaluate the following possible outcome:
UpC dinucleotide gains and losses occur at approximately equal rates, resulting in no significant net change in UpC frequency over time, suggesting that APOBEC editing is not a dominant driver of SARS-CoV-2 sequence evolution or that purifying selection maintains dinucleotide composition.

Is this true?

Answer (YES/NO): NO